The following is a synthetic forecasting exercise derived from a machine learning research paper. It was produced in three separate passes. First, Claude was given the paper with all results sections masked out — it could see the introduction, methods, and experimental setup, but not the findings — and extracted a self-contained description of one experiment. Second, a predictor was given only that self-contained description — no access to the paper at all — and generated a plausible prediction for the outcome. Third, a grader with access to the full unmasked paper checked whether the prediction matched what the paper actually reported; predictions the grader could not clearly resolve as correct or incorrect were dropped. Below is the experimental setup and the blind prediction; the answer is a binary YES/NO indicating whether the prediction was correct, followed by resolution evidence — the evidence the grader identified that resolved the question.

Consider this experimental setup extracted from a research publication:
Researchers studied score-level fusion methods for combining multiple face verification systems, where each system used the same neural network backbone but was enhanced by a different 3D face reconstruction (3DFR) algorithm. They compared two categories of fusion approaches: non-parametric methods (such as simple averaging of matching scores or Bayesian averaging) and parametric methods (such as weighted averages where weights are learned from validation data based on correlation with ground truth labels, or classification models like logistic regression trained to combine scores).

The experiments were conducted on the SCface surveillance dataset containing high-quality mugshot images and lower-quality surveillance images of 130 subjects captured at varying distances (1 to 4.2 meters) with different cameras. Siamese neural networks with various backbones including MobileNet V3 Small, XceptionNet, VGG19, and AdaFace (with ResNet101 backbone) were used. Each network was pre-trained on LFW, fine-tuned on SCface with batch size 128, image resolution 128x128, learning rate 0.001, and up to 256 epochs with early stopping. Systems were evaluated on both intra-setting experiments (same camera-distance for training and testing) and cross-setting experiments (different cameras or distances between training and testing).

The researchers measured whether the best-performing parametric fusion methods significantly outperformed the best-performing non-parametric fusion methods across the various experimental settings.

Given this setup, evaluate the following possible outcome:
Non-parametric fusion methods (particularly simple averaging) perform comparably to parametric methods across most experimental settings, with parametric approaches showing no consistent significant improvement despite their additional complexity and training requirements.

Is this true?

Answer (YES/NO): YES